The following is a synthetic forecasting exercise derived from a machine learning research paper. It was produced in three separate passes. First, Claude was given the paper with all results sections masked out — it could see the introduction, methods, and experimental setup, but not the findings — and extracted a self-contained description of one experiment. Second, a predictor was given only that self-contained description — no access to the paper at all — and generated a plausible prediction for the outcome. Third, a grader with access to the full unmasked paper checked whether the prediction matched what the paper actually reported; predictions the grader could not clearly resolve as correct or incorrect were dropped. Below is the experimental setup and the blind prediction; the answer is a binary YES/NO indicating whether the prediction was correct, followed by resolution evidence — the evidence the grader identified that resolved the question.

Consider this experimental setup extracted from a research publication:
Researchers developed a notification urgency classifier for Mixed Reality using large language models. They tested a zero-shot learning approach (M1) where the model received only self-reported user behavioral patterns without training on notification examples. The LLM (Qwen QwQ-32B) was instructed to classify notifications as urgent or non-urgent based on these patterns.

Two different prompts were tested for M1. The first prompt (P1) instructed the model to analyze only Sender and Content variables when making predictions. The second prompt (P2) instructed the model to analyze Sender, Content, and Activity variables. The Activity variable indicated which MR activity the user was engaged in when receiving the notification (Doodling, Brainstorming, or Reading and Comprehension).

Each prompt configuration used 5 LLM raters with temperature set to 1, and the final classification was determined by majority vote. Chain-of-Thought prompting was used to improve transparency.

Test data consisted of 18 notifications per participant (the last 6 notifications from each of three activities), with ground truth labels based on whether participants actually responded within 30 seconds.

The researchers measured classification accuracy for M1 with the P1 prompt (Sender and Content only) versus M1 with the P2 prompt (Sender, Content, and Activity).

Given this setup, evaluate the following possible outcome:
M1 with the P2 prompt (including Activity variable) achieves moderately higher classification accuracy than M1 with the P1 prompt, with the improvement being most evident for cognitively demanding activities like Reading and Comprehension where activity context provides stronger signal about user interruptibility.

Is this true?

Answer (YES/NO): NO